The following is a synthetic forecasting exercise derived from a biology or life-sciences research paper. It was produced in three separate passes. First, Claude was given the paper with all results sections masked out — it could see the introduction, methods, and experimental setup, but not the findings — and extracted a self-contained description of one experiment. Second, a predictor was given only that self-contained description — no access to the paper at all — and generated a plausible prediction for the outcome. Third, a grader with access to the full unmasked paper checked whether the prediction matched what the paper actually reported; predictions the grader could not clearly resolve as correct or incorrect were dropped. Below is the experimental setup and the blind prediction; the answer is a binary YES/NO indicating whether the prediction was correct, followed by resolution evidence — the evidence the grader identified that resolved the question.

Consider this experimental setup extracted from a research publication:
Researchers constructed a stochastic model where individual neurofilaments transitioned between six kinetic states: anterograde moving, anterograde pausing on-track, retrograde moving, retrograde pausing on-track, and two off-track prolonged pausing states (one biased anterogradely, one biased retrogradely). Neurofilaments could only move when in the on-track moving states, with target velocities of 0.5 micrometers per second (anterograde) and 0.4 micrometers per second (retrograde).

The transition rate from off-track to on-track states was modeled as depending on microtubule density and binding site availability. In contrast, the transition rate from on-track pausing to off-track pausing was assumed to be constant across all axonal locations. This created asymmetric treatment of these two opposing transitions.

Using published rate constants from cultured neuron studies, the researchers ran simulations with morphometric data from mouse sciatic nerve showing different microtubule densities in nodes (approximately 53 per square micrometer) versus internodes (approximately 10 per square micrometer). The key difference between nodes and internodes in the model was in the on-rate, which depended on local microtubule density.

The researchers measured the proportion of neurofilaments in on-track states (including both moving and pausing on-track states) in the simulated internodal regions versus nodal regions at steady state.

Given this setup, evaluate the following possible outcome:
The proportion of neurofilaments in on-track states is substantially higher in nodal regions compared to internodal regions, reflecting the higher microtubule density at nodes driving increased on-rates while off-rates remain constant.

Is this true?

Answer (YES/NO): YES